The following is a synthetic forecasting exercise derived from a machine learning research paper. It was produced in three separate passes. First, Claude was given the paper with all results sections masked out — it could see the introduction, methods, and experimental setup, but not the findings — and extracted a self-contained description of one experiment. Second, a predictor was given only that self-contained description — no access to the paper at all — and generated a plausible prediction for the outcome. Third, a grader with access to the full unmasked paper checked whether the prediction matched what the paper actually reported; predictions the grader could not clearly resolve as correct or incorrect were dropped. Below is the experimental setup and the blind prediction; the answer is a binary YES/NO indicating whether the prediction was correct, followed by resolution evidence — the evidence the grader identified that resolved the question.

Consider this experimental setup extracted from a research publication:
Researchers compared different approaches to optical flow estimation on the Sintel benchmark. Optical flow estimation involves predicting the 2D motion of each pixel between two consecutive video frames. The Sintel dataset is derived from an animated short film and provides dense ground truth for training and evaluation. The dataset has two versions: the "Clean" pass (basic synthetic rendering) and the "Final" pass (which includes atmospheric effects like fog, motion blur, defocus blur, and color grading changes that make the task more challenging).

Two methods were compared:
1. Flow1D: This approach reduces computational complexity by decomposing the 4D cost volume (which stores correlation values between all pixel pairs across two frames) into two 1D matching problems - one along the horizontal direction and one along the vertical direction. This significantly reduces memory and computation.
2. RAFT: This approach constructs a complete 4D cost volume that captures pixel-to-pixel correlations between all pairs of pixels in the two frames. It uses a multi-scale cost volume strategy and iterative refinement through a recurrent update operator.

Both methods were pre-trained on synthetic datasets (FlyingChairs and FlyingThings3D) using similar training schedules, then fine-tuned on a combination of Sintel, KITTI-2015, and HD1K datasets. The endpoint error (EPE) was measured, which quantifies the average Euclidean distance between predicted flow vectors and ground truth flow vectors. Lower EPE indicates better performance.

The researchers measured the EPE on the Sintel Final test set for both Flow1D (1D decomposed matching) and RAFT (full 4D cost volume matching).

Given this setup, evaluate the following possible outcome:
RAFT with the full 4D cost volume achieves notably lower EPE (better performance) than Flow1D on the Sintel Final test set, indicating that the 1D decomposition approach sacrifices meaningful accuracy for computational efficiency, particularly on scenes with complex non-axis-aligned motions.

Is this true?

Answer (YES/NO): YES